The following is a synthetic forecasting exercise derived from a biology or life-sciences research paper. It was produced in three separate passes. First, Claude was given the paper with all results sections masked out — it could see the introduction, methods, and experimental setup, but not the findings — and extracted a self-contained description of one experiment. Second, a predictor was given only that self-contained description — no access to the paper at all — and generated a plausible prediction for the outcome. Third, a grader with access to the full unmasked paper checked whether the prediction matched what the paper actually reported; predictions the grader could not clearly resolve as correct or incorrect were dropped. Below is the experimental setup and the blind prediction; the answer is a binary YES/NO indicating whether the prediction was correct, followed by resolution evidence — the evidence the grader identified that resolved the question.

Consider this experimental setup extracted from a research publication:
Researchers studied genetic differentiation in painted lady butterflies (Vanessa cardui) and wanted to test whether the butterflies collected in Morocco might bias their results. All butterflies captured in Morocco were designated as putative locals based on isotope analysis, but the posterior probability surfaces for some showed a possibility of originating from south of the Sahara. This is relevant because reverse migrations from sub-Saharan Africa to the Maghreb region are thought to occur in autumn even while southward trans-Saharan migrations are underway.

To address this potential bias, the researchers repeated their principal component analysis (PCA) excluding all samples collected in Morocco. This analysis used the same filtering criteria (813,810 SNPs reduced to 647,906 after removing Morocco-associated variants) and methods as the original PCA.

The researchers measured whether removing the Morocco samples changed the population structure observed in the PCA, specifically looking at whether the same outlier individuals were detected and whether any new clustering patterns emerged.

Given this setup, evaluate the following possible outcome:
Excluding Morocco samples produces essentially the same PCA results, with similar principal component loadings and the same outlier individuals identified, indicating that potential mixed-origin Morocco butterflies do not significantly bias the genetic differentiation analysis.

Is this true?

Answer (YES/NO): YES